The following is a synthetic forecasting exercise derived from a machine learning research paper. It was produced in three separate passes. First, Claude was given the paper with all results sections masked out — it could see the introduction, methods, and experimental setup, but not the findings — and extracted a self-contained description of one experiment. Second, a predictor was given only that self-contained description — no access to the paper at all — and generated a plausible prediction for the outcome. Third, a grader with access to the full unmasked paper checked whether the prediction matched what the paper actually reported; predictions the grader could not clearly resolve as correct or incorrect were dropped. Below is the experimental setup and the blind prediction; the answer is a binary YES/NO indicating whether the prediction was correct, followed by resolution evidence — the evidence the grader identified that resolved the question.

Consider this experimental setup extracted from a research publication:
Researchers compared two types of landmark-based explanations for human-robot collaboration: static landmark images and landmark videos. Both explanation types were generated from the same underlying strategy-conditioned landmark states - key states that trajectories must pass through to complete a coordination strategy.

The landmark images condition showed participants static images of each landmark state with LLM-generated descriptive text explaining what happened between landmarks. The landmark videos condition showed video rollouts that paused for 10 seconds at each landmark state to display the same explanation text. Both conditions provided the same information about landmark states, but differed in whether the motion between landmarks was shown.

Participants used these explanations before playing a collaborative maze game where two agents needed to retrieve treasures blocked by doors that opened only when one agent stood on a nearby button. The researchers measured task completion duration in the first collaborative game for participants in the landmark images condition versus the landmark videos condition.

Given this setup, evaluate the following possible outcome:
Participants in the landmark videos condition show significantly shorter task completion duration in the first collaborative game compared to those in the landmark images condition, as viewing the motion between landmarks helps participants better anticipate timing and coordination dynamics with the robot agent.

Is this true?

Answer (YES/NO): NO